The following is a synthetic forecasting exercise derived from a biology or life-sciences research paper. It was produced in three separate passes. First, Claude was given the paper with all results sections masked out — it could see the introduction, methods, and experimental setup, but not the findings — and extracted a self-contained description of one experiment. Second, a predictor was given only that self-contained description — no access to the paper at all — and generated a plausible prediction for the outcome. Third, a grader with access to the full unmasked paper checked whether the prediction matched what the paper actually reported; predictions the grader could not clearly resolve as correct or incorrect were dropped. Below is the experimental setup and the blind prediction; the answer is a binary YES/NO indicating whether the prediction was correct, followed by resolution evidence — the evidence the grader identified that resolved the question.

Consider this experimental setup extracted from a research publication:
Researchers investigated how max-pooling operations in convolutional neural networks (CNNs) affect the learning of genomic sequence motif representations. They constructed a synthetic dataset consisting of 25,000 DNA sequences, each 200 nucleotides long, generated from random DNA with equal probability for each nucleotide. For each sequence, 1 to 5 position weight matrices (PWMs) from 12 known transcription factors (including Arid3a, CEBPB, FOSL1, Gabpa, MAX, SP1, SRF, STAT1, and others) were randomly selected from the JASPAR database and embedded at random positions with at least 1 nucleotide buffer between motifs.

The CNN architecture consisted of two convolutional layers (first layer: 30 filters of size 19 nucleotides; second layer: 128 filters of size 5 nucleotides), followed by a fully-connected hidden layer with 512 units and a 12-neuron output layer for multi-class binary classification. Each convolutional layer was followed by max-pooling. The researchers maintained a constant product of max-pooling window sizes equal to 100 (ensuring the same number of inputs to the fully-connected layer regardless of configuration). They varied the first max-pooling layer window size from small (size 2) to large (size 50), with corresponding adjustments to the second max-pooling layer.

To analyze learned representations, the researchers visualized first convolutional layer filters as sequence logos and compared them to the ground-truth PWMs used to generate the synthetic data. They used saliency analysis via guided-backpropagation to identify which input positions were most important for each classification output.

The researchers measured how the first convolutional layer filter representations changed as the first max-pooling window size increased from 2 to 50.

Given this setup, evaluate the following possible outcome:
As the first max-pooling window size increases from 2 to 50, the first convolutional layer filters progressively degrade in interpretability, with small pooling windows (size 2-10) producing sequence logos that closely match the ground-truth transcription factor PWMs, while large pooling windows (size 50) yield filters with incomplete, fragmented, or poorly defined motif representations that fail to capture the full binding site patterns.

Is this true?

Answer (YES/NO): NO